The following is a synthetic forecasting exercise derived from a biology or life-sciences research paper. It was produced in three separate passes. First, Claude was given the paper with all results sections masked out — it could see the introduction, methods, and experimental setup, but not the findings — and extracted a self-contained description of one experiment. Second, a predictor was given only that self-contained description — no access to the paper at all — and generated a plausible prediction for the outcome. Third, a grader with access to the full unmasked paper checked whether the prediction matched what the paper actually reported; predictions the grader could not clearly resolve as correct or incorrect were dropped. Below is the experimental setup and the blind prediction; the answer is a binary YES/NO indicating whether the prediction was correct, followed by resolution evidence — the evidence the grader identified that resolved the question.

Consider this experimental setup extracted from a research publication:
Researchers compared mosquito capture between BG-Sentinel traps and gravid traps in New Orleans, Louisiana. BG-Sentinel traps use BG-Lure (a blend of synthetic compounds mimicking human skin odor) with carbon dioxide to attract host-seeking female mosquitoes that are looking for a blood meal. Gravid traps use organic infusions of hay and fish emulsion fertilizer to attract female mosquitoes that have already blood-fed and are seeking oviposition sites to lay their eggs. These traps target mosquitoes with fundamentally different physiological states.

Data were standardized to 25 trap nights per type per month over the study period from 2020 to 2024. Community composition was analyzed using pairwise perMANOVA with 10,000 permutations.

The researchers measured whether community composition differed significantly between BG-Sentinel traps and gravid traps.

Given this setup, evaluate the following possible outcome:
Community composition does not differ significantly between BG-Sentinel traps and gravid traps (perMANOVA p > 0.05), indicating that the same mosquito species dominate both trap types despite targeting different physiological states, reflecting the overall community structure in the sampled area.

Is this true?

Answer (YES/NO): NO